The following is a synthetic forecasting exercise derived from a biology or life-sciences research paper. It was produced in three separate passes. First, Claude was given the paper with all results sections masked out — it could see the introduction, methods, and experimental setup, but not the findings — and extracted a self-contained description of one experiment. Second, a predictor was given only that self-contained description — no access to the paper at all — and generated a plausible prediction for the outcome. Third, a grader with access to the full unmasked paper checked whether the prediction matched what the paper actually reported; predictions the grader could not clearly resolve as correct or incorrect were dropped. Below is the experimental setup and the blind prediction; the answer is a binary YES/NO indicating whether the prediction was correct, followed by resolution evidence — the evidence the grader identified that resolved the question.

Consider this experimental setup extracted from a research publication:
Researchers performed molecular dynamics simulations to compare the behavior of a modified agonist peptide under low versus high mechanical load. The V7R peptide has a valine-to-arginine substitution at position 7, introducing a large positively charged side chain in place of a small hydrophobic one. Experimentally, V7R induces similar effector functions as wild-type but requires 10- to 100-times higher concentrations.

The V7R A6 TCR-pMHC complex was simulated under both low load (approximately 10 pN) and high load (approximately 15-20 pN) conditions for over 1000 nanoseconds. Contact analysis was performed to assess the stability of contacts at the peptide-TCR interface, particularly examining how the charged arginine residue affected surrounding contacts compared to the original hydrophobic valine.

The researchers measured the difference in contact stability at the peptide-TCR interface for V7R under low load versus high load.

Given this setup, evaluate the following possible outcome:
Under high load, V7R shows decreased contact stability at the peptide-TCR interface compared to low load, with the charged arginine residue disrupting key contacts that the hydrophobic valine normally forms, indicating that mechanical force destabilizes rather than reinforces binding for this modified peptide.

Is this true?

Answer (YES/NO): YES